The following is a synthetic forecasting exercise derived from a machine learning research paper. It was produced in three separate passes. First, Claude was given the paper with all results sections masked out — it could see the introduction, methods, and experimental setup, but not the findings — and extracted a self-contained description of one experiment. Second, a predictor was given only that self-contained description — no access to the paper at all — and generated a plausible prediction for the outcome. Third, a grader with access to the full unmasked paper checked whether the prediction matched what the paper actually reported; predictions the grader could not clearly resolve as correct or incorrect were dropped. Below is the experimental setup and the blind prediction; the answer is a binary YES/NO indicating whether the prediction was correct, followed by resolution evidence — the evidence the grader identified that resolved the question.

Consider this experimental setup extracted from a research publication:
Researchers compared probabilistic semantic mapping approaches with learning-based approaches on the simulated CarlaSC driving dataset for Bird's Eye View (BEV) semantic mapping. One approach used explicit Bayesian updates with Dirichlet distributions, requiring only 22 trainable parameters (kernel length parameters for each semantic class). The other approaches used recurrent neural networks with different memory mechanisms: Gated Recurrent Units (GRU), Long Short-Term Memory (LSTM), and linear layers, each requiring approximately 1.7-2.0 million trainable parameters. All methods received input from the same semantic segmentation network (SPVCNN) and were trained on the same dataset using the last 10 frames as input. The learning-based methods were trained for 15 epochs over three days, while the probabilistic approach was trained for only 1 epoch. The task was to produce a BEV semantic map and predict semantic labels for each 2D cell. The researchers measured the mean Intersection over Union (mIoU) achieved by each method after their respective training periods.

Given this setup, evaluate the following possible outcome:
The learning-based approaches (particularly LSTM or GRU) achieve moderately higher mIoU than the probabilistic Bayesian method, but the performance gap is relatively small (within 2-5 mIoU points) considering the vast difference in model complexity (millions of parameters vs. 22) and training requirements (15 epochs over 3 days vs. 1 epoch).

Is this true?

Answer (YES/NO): NO